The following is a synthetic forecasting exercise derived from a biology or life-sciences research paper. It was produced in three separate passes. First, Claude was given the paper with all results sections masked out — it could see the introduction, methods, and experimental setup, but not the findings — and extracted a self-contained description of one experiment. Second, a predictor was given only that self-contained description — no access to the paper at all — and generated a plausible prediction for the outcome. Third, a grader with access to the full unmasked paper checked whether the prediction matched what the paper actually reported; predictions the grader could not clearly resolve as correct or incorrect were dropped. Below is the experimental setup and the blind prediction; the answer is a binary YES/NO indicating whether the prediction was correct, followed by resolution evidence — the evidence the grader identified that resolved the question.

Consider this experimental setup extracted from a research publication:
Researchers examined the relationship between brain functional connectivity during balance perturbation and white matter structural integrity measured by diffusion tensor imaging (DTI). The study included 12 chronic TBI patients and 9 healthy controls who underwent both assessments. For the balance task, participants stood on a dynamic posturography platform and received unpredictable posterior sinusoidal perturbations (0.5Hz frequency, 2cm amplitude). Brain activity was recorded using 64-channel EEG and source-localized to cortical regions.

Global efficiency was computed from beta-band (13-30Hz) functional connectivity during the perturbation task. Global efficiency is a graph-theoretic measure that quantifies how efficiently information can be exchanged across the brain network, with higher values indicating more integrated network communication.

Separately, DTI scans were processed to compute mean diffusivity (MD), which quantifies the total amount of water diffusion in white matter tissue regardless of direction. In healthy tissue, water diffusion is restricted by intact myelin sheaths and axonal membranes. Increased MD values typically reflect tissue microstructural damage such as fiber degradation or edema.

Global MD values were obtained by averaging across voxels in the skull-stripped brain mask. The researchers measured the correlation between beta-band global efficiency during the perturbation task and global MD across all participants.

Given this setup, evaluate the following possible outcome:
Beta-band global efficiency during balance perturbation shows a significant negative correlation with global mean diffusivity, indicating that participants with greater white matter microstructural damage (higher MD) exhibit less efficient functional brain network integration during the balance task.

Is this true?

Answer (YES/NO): NO